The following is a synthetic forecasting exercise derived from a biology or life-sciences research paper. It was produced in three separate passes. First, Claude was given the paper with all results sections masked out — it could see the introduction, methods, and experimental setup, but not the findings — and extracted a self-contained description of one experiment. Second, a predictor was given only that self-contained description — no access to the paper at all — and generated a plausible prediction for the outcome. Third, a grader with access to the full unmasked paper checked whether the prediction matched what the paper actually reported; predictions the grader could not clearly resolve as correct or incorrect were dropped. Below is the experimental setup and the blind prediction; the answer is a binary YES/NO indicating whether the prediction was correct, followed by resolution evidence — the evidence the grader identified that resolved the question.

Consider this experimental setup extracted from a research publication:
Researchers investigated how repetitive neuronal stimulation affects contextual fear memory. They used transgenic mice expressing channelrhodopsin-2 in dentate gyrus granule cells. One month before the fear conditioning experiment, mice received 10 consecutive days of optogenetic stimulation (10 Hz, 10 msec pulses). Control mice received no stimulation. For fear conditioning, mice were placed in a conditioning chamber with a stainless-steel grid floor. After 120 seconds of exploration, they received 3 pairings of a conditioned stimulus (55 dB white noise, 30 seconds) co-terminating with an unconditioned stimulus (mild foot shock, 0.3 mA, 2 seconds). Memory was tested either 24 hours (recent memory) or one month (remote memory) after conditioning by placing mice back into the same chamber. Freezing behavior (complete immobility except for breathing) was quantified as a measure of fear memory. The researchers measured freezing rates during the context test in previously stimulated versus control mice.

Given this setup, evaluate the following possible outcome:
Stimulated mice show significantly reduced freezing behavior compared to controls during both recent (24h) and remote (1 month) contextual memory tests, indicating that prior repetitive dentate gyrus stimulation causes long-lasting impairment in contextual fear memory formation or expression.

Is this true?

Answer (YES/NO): NO